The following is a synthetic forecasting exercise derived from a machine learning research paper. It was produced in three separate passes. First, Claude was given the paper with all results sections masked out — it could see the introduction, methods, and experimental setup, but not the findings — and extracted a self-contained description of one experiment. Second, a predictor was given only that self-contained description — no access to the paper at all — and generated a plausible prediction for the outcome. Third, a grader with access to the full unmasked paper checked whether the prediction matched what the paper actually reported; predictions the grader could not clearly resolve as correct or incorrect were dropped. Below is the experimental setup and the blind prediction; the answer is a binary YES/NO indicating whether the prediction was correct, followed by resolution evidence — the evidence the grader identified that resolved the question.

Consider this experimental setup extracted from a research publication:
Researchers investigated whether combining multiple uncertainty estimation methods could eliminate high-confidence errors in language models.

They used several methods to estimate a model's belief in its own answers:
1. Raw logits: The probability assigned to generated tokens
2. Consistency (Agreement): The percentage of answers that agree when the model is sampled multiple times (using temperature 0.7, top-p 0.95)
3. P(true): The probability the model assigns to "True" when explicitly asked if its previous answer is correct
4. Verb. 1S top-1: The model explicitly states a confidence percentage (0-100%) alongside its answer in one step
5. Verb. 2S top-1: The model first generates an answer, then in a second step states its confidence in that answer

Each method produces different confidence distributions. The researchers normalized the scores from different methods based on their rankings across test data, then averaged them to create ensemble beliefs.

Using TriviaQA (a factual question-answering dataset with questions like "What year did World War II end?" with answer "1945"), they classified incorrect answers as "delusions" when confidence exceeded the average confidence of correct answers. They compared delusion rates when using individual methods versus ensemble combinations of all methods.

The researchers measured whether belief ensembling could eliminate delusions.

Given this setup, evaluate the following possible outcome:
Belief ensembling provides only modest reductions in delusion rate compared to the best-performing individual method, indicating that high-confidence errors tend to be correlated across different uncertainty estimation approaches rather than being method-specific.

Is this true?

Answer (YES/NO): NO